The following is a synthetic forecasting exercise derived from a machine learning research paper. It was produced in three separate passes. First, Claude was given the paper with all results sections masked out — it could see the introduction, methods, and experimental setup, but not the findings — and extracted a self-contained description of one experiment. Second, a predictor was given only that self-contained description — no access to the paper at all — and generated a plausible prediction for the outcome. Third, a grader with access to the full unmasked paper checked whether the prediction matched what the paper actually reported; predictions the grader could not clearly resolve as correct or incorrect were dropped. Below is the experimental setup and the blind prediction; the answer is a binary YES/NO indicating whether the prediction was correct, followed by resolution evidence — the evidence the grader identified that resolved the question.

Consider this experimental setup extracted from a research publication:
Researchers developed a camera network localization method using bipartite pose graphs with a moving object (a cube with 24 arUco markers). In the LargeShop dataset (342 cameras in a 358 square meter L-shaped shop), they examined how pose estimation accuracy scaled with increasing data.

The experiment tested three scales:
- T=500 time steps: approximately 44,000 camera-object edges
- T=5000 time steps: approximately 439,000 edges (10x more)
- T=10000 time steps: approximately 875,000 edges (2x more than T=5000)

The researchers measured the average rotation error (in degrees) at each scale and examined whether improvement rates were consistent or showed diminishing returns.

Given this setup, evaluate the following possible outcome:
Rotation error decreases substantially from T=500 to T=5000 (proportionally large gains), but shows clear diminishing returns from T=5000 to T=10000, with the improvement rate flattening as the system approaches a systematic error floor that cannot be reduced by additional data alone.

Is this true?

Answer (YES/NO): YES